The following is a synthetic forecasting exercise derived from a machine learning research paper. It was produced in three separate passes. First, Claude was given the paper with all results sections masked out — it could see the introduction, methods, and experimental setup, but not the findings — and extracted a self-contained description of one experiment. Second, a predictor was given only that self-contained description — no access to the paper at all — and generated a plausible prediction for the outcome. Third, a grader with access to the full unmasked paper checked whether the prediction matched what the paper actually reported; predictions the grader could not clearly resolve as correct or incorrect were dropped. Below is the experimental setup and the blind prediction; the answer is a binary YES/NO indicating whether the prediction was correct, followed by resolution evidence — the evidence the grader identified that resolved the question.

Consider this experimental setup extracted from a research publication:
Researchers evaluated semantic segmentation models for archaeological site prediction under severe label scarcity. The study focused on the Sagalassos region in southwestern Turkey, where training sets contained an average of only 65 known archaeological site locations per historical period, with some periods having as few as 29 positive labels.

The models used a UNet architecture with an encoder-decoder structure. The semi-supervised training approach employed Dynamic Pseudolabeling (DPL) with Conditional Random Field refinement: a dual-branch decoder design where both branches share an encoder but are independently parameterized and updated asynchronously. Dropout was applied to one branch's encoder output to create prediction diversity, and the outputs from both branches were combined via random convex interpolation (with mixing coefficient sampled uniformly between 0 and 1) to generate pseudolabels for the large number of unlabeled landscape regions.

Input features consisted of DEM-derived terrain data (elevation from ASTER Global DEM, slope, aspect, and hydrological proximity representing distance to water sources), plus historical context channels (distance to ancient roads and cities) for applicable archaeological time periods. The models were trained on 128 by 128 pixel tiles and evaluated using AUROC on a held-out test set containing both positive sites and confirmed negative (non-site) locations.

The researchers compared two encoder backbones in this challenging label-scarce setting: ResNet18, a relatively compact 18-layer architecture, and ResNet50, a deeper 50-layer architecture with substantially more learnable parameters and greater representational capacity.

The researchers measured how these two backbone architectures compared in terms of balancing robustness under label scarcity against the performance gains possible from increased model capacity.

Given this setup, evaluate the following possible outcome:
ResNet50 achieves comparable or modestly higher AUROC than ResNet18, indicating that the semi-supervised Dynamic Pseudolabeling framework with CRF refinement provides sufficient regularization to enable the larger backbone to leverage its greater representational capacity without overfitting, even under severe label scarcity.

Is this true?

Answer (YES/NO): YES